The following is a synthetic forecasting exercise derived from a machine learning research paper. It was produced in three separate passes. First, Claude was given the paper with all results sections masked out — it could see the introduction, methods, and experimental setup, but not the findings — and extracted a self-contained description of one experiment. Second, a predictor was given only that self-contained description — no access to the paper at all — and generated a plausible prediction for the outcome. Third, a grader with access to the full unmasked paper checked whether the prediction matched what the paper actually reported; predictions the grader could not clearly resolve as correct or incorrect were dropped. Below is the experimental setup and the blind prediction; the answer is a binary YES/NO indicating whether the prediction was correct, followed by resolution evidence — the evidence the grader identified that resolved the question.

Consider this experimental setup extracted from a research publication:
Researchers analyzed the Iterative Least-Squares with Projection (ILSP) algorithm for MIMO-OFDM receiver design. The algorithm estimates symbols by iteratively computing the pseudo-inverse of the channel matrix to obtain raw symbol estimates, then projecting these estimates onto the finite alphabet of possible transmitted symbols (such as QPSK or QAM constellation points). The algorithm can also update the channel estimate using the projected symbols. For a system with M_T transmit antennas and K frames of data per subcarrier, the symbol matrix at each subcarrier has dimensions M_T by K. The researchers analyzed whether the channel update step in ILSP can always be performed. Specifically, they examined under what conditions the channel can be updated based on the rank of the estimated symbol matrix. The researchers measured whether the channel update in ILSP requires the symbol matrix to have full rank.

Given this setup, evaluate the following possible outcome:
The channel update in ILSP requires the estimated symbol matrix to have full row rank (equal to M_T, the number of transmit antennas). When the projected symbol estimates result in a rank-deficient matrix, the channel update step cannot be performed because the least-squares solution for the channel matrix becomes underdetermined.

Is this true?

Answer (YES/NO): YES